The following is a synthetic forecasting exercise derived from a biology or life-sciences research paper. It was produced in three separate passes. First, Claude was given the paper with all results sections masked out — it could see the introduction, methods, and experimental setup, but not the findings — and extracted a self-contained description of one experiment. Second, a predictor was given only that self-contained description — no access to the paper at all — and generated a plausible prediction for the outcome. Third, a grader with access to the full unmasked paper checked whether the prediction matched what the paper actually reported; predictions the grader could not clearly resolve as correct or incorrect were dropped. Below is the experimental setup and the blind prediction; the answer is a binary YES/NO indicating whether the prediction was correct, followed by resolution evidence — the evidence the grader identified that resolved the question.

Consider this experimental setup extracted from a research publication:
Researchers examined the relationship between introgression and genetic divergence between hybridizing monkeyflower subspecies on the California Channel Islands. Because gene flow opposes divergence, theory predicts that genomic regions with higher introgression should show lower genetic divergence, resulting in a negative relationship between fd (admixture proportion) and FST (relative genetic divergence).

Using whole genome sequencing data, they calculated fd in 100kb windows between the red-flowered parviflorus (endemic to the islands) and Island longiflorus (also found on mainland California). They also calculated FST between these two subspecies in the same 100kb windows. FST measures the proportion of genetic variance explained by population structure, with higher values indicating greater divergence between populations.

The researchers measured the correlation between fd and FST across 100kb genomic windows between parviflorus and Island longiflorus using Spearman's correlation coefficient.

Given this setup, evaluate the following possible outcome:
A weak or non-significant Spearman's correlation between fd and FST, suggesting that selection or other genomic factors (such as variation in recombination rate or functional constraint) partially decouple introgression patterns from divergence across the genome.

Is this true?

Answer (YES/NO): NO